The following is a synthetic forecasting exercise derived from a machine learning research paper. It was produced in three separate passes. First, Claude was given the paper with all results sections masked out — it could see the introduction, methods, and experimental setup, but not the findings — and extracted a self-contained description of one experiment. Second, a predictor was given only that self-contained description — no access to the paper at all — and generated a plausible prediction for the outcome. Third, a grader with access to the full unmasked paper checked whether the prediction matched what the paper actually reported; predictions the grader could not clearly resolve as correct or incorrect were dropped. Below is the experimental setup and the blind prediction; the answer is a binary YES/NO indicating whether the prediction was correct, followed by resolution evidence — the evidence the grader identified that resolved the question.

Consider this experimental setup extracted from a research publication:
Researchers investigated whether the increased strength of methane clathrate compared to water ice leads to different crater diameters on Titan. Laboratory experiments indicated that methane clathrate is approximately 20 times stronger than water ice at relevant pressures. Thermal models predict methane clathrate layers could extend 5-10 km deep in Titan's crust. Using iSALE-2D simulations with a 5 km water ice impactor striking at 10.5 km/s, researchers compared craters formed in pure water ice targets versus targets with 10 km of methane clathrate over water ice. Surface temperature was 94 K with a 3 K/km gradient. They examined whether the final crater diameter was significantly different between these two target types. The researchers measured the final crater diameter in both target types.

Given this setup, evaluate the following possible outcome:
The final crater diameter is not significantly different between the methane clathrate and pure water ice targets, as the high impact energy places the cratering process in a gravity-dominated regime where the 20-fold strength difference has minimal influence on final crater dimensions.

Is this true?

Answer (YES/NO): NO